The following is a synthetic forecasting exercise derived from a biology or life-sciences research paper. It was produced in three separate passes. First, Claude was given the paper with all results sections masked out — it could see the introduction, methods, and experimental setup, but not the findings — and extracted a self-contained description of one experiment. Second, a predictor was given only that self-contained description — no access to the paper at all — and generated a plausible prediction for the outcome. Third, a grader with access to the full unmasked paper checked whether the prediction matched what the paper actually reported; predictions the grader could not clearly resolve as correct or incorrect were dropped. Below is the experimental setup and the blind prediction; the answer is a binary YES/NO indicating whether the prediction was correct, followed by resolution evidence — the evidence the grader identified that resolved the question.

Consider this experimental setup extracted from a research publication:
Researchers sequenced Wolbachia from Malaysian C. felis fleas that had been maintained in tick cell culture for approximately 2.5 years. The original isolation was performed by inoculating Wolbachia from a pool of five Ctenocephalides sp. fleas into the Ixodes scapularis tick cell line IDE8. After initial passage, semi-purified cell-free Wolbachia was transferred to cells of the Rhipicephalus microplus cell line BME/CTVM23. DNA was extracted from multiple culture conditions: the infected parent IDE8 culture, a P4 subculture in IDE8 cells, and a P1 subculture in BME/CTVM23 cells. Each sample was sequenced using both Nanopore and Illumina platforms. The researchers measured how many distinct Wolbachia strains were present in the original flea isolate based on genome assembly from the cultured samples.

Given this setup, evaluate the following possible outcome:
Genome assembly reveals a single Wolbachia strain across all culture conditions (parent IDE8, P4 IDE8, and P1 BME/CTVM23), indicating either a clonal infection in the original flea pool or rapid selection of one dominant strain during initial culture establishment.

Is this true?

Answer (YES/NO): NO